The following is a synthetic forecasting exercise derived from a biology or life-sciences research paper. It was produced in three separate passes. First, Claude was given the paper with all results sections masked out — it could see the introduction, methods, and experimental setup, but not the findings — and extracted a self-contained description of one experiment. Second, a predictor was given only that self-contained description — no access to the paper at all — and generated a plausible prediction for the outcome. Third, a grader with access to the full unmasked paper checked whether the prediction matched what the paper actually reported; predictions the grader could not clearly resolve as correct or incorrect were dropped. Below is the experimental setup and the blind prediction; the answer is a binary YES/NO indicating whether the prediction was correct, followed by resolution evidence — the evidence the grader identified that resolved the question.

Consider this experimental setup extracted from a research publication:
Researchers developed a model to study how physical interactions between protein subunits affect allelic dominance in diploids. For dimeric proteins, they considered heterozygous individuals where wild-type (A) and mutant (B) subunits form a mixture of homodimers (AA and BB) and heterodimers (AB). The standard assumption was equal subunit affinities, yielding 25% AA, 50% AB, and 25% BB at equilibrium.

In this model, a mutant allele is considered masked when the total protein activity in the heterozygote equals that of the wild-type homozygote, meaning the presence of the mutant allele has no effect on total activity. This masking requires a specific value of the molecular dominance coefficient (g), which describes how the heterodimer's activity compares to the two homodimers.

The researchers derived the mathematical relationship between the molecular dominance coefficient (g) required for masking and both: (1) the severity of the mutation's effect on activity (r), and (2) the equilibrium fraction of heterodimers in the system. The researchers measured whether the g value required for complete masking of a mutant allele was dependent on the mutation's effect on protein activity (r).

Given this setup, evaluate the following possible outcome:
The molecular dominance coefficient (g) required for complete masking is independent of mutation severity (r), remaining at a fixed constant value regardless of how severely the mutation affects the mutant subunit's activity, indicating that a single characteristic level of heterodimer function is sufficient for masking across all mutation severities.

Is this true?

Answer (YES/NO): YES